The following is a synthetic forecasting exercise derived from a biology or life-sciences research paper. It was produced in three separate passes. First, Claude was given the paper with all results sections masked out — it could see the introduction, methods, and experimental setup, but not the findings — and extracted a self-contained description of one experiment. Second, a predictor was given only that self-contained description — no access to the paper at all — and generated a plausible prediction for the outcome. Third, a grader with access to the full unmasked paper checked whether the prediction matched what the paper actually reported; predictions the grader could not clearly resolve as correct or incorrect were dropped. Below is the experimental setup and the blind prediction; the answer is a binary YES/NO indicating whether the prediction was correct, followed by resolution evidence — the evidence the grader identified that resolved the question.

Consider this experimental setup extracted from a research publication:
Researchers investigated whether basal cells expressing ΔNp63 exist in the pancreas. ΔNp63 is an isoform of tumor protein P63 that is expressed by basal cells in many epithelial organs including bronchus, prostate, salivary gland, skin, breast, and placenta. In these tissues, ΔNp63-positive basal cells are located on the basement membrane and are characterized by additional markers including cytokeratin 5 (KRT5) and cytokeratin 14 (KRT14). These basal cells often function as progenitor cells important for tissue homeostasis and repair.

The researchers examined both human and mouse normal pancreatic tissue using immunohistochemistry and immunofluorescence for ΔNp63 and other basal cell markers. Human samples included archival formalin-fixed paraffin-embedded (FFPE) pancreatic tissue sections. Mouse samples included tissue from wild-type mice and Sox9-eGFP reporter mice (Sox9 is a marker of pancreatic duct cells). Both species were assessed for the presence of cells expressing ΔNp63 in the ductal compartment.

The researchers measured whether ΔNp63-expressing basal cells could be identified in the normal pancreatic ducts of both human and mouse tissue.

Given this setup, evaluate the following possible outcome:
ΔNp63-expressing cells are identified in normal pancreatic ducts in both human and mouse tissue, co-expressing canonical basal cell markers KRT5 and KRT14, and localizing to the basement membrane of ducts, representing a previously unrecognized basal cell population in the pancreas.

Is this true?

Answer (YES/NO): NO